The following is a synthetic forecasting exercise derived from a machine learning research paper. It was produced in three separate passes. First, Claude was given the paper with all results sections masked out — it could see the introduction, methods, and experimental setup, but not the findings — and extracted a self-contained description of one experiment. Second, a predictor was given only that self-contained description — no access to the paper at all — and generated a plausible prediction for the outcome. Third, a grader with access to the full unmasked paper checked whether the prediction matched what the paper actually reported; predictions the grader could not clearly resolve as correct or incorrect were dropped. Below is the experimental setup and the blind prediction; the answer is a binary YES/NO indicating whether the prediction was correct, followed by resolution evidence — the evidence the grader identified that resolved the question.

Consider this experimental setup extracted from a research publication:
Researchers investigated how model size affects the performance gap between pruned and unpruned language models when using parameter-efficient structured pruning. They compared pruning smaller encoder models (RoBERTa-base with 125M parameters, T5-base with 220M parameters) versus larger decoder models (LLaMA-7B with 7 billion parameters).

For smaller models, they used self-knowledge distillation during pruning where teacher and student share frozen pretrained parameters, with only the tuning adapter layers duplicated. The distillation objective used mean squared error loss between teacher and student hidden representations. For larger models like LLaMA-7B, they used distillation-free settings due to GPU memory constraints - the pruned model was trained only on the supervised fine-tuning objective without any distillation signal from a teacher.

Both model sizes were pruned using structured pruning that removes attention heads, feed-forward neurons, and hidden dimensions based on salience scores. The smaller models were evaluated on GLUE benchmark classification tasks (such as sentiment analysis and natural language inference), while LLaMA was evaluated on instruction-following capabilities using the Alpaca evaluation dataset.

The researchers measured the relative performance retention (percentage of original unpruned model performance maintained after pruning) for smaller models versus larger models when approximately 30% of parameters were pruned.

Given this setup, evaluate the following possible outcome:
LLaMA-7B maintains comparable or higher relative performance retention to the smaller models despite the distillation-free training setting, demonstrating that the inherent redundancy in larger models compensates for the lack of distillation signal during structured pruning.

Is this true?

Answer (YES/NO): NO